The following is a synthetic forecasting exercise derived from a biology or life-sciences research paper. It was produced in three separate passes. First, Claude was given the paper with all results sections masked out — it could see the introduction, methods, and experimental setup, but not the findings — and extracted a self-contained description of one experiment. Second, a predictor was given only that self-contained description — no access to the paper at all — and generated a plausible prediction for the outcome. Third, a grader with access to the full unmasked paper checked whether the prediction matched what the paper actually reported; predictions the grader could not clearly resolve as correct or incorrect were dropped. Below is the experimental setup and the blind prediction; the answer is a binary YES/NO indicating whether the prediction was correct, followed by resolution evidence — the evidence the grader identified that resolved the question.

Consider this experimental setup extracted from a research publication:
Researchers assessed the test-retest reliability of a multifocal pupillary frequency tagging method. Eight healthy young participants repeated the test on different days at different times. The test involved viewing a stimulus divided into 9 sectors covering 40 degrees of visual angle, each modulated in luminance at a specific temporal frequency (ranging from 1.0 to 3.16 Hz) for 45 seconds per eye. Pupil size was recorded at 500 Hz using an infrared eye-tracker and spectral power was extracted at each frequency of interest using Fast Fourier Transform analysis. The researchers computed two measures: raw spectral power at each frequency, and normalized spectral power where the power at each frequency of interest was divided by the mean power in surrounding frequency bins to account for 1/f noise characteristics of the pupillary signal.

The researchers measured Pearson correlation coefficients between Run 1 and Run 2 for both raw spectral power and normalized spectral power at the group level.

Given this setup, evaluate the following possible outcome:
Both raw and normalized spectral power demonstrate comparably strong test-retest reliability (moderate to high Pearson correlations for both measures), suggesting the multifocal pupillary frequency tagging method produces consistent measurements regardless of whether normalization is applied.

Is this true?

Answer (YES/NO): NO